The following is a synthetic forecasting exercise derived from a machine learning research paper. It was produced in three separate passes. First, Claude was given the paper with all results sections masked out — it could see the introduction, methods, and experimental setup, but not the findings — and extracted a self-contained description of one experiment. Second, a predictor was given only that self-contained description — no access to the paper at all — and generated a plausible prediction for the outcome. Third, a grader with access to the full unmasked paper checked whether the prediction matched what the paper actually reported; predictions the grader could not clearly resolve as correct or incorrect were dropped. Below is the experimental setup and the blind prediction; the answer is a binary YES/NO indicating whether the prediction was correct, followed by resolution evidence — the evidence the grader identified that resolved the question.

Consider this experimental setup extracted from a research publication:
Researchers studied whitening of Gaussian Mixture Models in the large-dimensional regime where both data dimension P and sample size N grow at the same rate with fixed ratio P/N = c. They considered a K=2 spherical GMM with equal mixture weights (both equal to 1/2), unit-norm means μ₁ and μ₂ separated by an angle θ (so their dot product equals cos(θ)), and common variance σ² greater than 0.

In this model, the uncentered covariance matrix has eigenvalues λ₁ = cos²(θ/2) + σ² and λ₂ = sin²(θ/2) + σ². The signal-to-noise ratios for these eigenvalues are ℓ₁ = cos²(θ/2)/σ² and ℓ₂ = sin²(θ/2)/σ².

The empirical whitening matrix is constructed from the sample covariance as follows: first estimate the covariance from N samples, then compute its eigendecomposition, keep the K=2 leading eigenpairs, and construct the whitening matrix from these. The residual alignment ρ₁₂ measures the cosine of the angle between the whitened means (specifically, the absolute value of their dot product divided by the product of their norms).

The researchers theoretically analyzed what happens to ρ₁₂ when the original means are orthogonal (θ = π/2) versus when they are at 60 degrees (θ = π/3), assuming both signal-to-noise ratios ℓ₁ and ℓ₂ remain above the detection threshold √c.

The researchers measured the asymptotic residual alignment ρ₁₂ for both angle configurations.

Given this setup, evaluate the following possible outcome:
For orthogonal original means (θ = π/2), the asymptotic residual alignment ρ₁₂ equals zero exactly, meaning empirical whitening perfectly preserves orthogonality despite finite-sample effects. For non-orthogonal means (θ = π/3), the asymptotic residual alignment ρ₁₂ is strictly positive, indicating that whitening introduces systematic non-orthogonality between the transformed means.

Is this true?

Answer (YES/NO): YES